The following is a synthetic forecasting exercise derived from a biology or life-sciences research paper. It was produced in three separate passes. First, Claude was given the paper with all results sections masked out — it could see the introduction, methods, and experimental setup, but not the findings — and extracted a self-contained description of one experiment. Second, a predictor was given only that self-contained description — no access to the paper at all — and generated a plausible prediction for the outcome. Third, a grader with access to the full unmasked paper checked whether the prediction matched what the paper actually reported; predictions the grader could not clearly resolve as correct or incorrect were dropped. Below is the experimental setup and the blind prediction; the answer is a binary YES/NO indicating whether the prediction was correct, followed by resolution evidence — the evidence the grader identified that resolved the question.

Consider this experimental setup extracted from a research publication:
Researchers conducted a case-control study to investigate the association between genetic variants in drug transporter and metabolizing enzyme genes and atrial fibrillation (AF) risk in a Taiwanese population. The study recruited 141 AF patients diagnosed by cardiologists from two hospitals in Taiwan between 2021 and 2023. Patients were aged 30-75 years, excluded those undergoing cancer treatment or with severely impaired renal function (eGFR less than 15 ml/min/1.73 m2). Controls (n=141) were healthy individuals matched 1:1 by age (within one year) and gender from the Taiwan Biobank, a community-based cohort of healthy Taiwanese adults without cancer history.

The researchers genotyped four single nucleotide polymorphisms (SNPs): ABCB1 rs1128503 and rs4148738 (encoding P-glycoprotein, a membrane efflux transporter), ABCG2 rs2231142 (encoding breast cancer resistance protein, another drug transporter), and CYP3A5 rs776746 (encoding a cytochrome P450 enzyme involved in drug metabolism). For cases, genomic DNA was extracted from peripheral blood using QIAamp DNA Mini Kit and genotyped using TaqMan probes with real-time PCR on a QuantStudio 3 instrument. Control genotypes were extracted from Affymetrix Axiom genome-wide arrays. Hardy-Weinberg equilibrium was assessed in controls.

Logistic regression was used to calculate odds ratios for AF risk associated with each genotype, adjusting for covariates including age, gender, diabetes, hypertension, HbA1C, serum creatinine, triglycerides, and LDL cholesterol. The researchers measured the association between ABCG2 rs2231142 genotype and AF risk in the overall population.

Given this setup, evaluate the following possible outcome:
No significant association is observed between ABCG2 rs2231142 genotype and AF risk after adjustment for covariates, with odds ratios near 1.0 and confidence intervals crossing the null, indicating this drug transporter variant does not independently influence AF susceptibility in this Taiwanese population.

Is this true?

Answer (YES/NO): NO